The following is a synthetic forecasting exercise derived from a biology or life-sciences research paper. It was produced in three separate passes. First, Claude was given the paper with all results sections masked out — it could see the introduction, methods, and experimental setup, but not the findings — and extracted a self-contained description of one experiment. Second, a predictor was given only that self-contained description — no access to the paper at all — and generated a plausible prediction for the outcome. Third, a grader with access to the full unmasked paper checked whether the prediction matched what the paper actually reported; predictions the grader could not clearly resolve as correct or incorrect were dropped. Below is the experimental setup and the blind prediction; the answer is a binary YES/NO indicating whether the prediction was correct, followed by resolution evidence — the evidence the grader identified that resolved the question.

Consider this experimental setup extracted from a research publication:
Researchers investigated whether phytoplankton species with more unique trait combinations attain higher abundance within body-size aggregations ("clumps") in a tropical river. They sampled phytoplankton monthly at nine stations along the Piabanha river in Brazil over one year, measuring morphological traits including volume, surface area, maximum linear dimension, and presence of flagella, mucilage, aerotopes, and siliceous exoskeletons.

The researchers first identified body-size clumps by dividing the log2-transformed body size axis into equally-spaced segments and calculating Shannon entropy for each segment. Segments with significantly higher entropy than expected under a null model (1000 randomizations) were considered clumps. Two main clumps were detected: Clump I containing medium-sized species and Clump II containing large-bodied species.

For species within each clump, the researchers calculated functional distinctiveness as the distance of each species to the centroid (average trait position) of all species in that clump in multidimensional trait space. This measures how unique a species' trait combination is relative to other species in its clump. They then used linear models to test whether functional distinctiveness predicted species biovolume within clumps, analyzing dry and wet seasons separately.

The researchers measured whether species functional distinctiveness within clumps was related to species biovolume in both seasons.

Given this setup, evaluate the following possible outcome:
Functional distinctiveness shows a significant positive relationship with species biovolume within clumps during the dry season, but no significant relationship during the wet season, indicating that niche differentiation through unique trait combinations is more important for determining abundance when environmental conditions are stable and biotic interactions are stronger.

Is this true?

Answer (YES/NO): NO